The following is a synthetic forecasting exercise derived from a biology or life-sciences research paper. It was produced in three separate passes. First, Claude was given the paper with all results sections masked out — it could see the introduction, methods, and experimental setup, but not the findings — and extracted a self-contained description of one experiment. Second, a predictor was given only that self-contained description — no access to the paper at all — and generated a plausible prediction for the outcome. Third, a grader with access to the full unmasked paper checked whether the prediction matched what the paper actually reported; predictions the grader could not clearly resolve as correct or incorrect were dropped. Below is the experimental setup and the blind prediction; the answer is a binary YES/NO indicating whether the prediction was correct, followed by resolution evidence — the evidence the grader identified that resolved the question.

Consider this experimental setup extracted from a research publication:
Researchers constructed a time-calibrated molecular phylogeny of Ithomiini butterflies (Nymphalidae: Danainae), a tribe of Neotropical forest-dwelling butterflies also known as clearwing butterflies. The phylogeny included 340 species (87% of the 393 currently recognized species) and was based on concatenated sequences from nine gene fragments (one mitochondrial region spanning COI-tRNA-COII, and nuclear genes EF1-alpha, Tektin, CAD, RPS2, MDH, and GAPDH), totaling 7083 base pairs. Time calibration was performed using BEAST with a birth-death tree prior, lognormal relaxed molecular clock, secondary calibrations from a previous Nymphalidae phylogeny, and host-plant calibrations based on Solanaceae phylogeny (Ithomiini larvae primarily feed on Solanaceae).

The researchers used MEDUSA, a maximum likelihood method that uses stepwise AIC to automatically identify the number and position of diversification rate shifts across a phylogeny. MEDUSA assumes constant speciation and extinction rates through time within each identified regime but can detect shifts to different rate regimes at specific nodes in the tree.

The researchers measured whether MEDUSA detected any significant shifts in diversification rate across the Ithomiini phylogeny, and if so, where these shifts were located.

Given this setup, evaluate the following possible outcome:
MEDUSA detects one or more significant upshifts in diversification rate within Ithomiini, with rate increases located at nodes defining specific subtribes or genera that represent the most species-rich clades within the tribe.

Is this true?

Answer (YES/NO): YES